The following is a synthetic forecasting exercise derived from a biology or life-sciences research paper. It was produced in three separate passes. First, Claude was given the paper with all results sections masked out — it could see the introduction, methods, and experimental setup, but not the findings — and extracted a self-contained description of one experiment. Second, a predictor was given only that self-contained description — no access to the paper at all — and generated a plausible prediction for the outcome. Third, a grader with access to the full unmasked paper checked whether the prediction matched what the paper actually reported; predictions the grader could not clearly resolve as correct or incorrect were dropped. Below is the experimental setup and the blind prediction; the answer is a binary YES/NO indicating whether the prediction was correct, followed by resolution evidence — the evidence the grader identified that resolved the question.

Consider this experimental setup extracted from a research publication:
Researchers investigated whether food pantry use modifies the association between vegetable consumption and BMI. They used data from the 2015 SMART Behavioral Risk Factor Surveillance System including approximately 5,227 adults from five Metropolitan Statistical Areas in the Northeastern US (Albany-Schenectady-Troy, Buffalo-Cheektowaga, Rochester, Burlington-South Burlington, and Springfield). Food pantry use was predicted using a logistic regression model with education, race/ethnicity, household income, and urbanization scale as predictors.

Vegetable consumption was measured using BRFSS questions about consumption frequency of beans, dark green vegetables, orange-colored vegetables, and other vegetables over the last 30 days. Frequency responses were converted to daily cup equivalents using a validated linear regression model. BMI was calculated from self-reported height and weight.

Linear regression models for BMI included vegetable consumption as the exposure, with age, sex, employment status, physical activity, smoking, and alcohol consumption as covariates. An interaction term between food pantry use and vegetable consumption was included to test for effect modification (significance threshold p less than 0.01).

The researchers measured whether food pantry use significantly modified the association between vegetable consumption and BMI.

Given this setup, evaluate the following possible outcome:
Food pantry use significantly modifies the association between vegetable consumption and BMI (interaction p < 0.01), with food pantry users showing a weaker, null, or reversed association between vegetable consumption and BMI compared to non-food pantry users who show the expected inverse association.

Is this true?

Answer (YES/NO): NO